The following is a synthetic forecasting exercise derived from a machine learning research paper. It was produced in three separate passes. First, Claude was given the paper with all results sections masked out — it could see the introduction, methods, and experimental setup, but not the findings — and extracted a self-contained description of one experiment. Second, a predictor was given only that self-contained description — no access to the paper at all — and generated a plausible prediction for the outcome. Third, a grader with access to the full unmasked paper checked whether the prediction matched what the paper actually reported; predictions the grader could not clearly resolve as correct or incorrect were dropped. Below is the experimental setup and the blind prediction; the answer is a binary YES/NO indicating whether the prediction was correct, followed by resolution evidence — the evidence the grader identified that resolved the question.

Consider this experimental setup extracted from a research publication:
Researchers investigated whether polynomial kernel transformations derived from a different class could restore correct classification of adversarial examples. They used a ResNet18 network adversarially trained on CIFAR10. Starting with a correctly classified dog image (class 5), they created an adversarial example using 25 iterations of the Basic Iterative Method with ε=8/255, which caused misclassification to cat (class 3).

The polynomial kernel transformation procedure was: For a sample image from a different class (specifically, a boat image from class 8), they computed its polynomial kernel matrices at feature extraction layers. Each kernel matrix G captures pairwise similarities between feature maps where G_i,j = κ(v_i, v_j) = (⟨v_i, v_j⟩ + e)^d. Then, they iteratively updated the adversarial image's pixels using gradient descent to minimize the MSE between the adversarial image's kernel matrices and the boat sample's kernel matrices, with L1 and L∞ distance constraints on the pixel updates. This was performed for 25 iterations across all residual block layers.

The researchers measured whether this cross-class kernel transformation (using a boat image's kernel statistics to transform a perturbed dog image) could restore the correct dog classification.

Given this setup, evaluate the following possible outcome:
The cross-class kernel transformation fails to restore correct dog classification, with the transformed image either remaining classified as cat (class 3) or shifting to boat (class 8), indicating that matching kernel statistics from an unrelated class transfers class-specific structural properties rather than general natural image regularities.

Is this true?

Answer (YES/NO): NO